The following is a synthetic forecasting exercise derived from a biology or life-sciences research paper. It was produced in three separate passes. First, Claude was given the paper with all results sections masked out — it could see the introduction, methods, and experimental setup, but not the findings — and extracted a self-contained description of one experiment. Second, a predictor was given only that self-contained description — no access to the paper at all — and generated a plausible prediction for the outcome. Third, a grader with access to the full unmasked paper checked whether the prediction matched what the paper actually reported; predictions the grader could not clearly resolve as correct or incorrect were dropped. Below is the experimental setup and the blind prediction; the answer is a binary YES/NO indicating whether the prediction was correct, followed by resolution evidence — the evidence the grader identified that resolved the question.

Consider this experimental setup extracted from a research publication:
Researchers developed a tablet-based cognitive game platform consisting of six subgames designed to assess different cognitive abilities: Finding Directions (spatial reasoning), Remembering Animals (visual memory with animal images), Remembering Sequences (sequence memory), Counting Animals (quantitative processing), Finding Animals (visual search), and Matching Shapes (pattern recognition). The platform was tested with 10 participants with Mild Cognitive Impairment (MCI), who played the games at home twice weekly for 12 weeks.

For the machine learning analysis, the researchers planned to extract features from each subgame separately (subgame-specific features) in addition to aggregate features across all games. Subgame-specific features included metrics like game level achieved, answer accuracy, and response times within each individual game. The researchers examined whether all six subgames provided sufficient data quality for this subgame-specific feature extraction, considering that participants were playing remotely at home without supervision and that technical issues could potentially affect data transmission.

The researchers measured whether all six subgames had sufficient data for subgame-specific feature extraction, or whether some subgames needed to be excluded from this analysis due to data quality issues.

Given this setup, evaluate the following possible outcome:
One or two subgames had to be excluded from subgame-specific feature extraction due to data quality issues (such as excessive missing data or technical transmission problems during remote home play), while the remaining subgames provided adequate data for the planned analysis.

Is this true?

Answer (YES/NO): YES